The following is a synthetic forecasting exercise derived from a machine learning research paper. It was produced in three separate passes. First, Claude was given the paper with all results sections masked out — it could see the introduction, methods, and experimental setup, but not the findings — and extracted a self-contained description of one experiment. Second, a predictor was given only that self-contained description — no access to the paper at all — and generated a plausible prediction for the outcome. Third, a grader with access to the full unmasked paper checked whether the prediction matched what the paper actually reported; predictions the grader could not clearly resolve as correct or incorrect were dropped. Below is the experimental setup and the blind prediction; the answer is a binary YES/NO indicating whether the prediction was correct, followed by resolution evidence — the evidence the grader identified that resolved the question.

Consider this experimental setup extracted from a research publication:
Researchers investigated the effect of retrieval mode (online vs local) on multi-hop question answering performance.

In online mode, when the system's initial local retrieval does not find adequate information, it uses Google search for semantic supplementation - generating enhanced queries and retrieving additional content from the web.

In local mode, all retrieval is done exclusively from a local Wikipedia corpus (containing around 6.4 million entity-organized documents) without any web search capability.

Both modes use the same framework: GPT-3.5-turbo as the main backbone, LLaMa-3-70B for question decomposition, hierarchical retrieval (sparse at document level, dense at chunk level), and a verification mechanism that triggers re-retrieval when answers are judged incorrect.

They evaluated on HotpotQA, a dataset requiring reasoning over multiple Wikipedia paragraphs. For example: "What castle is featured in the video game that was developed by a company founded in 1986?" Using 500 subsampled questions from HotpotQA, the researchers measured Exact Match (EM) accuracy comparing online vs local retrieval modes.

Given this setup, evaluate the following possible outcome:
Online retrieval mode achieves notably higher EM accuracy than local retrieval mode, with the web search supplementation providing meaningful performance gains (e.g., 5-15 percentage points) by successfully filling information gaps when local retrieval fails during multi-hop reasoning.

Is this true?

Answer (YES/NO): NO